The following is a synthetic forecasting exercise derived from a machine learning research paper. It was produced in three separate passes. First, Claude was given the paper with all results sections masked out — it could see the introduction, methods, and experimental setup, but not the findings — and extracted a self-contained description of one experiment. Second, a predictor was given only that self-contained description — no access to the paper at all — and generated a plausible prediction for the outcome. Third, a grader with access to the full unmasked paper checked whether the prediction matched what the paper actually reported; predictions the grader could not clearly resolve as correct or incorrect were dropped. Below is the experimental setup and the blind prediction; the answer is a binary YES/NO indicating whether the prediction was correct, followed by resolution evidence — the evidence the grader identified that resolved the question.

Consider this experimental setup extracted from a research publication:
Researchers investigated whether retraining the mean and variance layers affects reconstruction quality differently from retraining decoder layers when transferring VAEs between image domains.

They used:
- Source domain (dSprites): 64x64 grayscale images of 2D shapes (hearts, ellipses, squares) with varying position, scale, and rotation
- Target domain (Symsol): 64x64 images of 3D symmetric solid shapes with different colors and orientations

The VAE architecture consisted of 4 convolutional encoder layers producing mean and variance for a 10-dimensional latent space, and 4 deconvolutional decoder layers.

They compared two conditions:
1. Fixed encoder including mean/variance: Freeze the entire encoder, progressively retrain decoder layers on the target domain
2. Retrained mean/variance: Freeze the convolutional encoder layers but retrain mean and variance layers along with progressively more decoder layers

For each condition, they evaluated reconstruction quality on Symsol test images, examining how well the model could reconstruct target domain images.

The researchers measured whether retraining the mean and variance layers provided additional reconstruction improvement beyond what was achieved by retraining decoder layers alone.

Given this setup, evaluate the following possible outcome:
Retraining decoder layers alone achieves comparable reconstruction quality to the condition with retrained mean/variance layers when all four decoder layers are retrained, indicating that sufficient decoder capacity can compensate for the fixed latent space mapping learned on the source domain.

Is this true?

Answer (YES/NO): NO